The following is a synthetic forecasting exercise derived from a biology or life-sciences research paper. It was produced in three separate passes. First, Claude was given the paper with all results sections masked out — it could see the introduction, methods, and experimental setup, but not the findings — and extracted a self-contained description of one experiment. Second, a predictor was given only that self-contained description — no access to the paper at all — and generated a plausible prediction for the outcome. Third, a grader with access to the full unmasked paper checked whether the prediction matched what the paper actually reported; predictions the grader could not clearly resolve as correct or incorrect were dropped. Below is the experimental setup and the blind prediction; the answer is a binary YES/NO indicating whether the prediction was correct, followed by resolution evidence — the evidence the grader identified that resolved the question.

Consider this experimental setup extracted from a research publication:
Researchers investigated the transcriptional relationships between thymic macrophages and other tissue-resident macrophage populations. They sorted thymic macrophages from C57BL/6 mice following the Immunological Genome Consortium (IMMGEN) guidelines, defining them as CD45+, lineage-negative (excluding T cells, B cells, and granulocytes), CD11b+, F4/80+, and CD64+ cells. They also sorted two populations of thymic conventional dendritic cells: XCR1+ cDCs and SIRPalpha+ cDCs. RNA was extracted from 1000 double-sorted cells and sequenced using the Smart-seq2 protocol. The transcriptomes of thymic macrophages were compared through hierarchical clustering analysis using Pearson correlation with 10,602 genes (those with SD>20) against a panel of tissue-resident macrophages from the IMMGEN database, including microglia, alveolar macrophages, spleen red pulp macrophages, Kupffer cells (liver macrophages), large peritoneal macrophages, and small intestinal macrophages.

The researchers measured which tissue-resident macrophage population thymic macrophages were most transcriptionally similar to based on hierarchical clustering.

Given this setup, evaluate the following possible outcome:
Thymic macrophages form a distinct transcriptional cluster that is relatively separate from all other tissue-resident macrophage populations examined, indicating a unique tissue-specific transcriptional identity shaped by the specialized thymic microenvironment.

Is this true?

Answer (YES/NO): NO